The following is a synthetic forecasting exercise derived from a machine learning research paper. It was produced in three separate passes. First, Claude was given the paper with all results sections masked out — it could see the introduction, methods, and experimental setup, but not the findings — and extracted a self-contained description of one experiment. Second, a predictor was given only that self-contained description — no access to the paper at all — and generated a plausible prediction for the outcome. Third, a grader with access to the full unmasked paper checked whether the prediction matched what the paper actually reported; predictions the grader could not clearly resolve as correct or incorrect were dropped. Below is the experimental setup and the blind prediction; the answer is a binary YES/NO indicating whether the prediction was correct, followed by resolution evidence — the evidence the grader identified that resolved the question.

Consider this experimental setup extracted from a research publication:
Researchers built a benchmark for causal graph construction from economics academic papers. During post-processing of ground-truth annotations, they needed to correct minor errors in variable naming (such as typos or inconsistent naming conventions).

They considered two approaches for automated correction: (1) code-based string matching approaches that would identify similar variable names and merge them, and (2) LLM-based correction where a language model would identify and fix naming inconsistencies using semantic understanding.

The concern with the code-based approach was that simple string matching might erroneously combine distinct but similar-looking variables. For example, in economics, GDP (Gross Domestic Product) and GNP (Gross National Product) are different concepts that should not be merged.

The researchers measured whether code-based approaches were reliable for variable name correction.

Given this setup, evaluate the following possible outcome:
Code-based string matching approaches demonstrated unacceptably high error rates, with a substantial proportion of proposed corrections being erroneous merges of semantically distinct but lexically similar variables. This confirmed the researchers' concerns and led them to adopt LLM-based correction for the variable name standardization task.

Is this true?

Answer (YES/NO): NO